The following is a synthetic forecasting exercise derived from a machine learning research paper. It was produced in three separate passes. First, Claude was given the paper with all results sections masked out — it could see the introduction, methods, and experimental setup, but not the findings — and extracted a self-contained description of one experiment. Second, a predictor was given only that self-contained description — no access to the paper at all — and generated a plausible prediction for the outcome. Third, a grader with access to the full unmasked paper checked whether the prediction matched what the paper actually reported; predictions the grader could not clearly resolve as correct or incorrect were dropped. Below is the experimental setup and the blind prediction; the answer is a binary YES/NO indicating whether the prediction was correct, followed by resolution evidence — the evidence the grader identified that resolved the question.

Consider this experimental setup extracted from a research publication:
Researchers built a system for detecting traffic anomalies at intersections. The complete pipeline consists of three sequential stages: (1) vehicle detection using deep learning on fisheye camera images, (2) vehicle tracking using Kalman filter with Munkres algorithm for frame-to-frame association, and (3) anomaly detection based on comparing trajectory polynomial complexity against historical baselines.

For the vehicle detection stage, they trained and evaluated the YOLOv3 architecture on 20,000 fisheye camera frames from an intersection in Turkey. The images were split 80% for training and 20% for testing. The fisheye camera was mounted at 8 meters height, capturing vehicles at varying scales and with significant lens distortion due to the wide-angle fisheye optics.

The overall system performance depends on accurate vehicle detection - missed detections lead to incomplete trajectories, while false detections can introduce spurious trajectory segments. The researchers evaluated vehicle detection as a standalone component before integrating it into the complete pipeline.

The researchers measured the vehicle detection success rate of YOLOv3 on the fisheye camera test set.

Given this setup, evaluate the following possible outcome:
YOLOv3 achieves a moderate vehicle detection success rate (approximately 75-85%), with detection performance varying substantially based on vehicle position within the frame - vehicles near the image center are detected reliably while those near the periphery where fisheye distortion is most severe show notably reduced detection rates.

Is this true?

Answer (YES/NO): NO